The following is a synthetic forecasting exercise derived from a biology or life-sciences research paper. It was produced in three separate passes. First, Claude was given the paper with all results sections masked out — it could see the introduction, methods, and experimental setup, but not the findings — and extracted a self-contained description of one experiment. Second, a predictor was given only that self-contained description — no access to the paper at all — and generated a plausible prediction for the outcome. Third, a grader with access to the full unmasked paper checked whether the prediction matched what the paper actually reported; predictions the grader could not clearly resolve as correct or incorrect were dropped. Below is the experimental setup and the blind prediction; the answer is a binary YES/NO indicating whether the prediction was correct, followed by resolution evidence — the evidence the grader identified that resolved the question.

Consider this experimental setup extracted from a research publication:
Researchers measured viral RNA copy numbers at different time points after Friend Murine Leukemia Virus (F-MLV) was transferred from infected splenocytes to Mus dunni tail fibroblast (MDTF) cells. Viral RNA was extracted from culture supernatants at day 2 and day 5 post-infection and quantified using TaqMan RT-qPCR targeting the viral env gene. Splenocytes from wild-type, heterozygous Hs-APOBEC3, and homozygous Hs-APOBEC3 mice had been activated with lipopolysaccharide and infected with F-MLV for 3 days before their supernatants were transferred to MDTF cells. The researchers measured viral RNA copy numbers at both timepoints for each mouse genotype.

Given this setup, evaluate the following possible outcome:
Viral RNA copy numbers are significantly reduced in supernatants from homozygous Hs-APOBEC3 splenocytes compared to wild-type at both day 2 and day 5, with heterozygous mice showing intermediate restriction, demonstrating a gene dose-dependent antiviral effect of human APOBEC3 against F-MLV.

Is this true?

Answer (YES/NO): NO